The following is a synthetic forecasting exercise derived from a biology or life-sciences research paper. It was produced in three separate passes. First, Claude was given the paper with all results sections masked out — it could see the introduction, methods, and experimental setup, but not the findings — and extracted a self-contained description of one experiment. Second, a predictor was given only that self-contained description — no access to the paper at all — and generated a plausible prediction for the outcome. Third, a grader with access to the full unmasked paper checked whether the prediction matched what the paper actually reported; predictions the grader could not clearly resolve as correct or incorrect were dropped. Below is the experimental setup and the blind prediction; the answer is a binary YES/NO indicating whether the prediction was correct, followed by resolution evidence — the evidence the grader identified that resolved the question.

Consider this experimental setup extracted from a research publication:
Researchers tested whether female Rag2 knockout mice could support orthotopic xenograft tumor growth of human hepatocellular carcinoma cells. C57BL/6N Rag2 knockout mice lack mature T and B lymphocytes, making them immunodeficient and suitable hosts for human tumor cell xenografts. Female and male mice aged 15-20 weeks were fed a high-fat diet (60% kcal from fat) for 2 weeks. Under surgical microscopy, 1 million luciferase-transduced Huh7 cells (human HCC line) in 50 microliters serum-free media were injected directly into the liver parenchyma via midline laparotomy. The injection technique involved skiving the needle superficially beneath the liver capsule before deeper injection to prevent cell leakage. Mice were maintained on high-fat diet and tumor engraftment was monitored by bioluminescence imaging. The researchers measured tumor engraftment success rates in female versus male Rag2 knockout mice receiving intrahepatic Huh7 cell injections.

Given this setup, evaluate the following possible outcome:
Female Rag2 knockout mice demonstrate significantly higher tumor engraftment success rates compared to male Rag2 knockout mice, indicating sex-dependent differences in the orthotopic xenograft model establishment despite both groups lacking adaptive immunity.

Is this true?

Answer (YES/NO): NO